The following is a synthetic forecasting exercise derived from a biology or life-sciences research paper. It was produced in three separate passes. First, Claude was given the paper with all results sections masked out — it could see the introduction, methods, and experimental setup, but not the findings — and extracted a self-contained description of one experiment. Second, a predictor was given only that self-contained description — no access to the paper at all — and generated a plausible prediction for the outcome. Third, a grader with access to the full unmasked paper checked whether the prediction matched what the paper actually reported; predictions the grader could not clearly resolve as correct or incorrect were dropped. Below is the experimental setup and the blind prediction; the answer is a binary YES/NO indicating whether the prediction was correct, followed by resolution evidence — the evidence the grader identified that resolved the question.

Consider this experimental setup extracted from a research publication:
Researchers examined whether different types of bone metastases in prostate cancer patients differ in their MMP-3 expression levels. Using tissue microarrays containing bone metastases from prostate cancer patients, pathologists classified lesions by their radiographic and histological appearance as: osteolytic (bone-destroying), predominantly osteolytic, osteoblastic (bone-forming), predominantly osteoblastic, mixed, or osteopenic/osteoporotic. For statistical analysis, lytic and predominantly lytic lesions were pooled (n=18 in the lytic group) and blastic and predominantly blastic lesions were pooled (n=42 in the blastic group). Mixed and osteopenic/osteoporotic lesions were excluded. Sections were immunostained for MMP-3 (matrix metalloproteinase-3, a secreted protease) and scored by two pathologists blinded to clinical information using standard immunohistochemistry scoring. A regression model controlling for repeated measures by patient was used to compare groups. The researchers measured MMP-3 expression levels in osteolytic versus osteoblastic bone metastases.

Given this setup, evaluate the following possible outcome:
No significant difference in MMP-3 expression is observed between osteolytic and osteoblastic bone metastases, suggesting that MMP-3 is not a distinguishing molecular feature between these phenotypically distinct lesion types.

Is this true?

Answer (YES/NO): NO